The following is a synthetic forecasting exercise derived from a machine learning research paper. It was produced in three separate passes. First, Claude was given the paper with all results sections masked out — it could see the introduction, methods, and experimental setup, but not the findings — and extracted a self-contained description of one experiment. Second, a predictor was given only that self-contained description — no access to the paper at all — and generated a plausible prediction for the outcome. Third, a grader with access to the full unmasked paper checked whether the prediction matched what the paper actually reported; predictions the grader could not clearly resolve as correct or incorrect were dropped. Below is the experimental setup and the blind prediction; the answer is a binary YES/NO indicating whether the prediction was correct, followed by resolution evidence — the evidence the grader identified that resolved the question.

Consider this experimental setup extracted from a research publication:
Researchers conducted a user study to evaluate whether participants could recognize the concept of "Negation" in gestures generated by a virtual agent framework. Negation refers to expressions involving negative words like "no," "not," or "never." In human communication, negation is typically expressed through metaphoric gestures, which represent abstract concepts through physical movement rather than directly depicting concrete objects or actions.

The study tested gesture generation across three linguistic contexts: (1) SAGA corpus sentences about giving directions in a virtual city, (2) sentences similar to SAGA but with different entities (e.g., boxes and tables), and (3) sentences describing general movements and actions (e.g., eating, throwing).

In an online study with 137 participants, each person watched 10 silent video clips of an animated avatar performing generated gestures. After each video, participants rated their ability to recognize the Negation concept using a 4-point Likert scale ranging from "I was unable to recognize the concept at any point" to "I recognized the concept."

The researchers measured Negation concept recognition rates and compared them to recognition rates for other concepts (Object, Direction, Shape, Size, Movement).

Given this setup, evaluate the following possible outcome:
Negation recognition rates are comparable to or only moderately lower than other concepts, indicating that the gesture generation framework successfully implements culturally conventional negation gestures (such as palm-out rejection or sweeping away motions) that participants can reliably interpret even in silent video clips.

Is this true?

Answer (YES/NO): YES